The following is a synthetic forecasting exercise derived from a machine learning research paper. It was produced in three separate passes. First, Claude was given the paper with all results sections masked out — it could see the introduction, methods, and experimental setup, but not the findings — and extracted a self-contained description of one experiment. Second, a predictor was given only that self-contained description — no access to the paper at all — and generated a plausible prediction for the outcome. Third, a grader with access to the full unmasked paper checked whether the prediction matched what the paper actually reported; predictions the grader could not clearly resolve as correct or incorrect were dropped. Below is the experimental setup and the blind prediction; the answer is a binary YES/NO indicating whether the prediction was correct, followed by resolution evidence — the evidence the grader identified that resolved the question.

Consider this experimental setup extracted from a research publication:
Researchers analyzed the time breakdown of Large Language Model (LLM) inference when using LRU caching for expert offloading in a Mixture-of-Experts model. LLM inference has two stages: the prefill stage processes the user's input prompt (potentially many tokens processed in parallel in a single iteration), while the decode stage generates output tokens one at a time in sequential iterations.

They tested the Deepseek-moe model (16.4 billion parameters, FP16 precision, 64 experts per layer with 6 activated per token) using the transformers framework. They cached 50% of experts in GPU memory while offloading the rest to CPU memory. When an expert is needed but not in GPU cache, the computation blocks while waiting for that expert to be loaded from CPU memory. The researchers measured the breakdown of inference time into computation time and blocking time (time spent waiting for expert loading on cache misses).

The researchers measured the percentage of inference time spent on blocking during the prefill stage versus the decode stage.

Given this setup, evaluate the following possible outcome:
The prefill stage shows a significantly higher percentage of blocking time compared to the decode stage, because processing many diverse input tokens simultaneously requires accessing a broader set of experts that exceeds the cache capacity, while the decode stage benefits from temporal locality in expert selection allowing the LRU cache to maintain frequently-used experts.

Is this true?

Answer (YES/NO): YES